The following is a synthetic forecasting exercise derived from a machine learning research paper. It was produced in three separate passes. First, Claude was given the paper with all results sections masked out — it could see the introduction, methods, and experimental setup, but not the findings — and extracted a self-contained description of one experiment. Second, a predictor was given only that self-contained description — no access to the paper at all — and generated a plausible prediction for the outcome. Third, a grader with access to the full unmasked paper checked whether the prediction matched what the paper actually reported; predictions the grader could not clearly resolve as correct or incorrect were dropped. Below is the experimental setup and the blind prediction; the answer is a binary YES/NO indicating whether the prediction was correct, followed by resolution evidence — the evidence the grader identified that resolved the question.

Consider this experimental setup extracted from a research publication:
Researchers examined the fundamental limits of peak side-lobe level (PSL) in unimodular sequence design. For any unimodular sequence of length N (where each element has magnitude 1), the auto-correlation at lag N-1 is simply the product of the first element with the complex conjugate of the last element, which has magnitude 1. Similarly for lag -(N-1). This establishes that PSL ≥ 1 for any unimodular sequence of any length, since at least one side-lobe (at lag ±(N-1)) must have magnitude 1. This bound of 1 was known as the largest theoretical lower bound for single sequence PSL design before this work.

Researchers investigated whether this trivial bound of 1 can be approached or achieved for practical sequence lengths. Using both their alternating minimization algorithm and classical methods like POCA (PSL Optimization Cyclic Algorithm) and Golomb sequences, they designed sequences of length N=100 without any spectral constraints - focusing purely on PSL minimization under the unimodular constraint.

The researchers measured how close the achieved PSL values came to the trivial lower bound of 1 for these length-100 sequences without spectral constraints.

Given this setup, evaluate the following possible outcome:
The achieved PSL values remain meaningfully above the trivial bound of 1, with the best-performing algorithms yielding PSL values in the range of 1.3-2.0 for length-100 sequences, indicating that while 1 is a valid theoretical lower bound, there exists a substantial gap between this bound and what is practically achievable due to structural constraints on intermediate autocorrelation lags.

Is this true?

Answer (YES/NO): NO